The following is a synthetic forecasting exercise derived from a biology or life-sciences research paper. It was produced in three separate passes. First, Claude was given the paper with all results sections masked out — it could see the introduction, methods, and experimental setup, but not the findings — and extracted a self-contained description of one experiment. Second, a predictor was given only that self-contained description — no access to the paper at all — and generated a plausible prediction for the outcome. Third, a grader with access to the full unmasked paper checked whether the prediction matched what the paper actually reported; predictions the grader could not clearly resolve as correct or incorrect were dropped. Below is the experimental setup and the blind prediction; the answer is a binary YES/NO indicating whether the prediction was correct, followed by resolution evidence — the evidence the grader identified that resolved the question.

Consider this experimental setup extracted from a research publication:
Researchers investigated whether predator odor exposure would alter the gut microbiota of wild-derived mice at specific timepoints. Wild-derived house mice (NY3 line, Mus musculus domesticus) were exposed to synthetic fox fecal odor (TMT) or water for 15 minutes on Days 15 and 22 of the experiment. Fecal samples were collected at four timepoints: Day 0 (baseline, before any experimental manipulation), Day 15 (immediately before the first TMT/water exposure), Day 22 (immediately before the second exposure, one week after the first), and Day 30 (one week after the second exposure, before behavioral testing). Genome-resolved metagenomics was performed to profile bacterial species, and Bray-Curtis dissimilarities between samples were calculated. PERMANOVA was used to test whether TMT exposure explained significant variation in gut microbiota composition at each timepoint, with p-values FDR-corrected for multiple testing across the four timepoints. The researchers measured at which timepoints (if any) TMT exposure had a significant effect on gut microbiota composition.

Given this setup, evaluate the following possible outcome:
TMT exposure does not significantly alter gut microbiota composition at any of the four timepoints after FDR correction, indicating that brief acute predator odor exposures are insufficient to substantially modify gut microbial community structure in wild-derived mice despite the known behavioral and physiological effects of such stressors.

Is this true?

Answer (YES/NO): NO